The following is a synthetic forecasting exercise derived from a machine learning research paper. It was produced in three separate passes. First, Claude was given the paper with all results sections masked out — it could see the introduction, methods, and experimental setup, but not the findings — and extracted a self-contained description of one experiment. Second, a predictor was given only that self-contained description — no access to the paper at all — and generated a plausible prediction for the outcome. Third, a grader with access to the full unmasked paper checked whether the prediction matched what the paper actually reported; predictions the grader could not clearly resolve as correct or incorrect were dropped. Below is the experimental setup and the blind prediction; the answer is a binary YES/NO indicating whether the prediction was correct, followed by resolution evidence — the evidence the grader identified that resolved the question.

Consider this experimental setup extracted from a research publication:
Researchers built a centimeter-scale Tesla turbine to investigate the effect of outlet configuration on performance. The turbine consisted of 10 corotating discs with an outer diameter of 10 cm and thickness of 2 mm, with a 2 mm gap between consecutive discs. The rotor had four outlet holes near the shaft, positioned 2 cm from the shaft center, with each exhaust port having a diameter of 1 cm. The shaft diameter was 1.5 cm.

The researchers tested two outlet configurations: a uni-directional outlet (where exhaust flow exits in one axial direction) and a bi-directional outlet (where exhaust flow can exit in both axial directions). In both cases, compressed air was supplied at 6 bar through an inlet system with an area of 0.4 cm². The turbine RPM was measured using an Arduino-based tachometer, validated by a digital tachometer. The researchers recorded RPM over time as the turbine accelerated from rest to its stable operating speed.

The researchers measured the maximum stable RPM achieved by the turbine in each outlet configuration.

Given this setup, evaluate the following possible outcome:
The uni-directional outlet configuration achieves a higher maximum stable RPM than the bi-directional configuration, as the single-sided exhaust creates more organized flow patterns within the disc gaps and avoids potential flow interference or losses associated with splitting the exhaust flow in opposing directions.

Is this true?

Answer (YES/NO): YES